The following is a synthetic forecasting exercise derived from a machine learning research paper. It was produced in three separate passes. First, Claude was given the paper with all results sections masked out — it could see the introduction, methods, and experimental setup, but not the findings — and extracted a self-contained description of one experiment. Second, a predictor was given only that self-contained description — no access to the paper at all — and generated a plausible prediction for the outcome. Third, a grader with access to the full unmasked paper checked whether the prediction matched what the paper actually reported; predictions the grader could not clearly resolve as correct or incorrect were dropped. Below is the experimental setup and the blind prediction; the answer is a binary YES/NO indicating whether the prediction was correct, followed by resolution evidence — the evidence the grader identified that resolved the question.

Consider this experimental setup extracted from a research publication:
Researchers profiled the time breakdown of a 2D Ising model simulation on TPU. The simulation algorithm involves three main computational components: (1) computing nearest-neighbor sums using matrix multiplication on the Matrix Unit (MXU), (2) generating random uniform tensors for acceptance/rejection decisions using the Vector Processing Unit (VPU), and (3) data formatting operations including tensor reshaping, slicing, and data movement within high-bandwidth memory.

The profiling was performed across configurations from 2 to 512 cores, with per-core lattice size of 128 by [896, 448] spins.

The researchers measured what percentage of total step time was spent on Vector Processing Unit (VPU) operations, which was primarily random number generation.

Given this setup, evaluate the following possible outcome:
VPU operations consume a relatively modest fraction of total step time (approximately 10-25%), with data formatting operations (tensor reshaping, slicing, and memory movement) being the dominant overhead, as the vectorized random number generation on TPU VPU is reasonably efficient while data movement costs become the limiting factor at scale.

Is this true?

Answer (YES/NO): YES